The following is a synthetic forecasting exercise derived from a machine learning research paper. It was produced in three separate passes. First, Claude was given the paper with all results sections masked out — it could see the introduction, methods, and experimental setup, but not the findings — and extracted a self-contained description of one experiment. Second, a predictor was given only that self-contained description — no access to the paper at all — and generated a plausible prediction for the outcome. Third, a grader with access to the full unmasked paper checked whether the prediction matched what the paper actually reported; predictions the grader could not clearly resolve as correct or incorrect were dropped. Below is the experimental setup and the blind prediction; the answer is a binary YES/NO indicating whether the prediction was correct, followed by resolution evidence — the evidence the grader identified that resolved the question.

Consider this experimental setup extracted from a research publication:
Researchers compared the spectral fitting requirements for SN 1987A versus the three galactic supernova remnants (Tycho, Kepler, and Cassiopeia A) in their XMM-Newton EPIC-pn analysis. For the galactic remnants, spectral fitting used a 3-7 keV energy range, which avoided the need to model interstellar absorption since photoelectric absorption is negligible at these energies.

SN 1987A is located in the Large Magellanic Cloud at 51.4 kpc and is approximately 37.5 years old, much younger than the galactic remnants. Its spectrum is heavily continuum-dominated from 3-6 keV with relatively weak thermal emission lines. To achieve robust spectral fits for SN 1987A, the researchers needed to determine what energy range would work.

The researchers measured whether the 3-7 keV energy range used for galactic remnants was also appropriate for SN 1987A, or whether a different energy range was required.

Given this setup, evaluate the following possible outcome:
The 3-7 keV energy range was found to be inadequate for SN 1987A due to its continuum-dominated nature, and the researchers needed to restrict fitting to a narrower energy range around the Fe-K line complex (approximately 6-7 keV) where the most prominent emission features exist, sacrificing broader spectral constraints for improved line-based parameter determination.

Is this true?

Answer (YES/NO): NO